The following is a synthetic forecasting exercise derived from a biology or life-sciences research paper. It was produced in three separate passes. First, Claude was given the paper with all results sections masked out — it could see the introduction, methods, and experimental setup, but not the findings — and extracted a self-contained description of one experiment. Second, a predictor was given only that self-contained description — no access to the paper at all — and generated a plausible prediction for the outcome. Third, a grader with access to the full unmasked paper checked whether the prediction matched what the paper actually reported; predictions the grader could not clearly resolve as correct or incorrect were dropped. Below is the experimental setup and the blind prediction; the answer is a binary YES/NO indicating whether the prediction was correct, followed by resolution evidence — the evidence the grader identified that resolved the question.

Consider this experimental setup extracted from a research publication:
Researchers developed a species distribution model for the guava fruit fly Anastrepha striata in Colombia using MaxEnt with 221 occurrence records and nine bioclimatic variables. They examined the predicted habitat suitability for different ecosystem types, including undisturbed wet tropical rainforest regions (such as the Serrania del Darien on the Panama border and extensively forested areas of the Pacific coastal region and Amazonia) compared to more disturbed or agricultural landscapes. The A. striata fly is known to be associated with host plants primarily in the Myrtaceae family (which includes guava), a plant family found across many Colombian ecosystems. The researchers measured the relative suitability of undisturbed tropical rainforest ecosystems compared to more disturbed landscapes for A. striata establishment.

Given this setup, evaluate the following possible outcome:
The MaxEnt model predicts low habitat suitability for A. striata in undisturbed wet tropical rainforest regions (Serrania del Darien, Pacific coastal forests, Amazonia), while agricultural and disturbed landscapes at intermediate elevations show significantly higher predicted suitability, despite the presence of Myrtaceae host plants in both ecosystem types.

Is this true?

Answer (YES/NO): YES